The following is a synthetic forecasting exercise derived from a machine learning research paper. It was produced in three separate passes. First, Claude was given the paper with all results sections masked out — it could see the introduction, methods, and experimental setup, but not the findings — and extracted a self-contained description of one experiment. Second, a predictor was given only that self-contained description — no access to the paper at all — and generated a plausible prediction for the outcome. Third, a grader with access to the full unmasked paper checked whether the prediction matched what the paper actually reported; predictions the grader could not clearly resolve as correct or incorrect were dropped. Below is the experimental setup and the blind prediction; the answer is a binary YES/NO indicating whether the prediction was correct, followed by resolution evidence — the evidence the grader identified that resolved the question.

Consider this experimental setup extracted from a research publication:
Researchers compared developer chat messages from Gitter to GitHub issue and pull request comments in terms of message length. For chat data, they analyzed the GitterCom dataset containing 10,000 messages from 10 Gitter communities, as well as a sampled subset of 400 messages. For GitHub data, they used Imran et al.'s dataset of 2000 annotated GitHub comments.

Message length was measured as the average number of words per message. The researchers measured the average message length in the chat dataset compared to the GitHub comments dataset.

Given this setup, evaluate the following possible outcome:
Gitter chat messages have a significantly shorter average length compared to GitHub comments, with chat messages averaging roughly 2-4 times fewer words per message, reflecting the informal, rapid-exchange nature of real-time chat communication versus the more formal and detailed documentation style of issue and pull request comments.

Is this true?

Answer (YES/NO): YES